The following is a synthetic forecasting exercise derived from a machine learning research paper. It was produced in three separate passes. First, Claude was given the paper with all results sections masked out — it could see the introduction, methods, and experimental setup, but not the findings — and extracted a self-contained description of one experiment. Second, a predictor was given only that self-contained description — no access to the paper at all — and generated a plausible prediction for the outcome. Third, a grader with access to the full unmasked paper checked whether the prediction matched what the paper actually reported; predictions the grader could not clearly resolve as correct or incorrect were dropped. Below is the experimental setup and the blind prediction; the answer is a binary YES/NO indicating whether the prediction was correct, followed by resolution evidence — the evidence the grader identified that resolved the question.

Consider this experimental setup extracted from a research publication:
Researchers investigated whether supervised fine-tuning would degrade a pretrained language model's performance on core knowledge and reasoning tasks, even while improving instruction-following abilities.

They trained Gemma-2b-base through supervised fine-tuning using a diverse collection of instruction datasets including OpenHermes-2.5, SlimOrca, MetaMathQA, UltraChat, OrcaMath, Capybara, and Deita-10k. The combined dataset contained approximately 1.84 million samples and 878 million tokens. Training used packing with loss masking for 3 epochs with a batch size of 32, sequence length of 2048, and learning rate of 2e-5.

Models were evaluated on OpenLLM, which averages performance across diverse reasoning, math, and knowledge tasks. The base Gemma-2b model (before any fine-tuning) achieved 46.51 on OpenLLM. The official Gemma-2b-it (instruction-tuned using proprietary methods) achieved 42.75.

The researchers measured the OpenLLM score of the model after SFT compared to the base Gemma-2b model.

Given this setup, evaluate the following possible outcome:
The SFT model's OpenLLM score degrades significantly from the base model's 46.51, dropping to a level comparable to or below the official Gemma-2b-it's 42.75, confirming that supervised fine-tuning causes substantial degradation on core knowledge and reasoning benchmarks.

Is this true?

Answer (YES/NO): NO